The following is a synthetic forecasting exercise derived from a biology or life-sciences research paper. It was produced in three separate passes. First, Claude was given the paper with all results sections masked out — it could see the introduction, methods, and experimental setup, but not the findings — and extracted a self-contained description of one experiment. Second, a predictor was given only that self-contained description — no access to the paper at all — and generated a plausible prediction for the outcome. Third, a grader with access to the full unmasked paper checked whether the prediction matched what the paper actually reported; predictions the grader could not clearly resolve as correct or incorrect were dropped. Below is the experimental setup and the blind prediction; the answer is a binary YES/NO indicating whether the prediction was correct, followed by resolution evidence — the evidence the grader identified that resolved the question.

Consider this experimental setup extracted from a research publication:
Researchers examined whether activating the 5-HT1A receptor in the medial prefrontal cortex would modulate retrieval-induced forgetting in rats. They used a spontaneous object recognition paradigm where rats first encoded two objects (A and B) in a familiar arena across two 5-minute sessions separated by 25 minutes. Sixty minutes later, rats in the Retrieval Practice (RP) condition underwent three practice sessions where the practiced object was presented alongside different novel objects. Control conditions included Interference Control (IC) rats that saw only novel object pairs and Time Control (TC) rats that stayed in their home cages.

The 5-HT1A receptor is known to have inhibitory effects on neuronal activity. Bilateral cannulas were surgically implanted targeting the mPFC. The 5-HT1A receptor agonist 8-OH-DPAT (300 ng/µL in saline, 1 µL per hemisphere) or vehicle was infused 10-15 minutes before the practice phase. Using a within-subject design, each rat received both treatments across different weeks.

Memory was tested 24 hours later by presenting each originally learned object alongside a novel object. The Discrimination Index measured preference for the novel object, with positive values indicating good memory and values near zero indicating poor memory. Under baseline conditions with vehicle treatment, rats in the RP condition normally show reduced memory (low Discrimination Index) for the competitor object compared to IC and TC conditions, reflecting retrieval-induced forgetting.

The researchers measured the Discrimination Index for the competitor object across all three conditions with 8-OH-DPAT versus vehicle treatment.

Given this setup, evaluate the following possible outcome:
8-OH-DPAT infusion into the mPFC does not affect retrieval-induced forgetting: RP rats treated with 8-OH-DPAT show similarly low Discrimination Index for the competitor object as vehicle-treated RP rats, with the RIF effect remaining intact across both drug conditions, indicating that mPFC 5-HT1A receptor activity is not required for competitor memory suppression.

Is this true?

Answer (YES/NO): NO